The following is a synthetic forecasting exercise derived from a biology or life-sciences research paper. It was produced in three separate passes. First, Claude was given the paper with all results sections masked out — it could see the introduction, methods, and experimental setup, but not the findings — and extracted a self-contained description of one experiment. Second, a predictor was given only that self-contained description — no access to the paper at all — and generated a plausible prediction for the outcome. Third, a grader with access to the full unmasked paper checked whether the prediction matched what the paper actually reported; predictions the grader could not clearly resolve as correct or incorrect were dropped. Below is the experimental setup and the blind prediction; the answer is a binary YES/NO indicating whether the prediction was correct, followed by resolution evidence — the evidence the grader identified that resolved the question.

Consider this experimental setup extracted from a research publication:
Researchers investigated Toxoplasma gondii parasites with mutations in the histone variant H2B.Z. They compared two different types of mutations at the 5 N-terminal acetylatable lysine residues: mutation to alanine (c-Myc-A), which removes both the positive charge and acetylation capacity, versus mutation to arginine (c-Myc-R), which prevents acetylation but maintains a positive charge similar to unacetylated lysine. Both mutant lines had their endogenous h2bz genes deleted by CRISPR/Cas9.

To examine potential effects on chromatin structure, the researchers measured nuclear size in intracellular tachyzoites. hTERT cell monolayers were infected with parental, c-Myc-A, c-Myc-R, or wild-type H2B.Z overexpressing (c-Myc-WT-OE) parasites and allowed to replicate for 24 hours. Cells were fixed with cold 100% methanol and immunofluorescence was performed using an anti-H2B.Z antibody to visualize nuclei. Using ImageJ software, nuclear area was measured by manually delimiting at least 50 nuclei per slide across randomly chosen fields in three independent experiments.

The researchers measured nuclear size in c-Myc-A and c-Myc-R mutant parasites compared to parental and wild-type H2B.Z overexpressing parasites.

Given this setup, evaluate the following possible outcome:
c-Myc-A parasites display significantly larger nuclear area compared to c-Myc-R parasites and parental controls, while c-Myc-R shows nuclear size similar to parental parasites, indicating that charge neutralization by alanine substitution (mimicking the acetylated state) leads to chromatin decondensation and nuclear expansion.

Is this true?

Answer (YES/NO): NO